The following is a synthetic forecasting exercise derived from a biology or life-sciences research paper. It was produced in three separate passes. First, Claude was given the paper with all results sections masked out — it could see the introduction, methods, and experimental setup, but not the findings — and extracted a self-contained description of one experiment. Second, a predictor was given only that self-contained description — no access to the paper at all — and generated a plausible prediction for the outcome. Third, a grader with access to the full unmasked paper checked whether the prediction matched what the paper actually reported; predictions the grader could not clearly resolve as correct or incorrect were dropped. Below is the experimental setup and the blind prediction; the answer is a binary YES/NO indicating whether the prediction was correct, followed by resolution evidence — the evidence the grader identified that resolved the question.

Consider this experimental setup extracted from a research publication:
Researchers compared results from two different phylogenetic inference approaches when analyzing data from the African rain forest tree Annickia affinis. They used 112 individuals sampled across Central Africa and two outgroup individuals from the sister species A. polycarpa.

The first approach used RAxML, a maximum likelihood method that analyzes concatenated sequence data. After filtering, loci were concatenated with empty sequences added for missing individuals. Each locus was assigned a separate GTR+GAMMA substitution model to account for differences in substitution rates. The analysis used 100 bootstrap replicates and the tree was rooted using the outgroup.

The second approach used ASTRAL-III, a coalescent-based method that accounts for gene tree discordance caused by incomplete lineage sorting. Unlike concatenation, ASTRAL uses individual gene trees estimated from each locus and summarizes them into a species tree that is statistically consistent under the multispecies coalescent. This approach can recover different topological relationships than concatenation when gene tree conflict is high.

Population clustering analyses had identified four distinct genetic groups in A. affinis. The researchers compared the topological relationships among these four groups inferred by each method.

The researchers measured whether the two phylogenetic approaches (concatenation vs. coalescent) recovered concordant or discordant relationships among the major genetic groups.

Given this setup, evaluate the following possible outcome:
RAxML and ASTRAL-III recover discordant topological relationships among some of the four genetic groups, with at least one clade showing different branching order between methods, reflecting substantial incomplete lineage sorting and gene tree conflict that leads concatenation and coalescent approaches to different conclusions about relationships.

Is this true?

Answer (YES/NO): NO